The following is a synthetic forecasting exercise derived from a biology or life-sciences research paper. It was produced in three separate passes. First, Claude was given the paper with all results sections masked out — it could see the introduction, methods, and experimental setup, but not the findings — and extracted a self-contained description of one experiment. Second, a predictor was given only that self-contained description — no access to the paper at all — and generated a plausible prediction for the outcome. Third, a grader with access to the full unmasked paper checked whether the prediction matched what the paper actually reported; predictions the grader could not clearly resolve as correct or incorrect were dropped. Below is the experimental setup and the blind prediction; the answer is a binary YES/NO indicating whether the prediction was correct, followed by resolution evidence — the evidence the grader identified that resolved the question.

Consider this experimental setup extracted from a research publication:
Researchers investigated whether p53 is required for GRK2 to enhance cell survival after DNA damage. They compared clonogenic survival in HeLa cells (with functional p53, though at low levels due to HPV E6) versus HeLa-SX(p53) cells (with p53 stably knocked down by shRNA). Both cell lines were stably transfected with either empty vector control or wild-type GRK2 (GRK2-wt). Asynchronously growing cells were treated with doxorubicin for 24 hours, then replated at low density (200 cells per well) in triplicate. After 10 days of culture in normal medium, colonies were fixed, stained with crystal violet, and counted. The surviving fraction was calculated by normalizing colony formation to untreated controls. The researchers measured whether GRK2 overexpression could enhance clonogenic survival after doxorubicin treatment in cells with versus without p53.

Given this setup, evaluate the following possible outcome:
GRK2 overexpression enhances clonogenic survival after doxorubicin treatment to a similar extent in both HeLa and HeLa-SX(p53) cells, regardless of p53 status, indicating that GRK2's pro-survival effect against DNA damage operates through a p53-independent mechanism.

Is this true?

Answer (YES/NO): NO